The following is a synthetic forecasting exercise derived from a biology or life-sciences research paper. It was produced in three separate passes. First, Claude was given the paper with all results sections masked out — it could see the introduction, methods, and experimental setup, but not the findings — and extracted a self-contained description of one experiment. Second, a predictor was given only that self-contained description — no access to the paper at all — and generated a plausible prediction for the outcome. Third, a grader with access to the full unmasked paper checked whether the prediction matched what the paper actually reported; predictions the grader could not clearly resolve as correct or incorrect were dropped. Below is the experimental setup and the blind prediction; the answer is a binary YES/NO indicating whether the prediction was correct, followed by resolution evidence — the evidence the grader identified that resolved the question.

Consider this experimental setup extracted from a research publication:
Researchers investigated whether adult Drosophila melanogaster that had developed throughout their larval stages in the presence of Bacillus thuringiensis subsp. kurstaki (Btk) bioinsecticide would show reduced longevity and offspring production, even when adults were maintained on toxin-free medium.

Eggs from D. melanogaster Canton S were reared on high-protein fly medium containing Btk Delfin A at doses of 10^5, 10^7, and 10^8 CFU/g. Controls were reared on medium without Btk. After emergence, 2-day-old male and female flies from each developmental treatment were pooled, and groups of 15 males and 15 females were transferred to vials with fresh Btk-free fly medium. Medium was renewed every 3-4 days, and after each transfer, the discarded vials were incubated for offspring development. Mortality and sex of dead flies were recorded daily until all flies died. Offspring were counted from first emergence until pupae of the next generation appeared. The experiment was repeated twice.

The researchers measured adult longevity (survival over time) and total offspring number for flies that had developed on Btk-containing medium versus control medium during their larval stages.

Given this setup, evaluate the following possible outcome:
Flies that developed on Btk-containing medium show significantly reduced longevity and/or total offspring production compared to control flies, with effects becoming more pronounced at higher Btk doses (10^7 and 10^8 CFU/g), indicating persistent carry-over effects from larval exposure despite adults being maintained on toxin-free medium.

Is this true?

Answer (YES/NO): NO